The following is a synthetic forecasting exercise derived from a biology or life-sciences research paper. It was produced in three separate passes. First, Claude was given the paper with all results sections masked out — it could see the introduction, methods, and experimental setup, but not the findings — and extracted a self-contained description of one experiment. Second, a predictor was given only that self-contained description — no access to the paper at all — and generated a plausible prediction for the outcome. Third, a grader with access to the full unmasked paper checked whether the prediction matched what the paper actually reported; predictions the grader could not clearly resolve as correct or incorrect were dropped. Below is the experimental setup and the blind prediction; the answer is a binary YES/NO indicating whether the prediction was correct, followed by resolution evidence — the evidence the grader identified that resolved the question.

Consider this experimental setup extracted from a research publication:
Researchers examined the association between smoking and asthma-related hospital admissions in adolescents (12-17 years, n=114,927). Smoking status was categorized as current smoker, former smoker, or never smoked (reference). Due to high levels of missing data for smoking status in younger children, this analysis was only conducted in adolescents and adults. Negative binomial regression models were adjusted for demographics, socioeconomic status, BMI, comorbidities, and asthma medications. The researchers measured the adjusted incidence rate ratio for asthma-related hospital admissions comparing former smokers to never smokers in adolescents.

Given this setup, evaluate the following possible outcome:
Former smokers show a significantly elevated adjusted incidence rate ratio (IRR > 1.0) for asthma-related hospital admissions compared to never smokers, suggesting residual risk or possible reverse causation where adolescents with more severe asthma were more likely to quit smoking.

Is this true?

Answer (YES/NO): YES